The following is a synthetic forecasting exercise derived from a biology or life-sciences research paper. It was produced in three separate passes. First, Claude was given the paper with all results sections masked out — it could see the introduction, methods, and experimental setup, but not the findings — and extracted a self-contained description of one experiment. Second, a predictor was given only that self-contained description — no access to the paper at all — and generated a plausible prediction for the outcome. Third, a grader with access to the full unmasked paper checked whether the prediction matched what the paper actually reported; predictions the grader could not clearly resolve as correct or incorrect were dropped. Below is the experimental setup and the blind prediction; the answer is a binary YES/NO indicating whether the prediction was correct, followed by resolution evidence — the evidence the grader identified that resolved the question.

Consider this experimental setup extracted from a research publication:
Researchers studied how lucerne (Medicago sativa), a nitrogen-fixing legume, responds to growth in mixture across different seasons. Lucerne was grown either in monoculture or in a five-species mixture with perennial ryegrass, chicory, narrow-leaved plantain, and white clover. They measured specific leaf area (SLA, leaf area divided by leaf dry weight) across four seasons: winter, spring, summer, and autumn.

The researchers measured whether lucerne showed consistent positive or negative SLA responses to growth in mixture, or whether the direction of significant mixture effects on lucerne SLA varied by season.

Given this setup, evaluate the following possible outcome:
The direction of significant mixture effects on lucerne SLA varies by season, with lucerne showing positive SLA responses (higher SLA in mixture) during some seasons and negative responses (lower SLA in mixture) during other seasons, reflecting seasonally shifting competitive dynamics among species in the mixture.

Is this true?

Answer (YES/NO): YES